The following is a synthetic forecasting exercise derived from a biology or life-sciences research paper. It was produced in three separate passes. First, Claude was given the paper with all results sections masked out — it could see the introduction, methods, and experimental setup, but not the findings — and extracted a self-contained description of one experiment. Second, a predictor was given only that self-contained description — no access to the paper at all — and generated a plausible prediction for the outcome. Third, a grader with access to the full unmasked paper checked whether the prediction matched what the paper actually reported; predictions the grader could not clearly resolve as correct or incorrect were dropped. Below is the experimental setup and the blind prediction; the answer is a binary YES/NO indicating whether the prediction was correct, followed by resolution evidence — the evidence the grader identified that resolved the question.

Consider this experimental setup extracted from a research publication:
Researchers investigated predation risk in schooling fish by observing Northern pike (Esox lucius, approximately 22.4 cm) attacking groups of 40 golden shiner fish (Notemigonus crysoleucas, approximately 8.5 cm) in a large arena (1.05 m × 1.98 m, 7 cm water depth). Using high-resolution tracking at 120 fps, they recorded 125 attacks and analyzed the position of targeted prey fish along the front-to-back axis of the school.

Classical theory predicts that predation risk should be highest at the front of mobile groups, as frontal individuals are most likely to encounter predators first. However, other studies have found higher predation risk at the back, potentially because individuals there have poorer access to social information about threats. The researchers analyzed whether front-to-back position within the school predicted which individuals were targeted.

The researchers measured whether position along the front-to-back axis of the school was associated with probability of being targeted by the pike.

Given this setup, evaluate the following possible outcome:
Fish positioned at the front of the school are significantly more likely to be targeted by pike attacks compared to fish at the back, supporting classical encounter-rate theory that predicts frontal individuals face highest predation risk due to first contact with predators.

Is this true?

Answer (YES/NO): NO